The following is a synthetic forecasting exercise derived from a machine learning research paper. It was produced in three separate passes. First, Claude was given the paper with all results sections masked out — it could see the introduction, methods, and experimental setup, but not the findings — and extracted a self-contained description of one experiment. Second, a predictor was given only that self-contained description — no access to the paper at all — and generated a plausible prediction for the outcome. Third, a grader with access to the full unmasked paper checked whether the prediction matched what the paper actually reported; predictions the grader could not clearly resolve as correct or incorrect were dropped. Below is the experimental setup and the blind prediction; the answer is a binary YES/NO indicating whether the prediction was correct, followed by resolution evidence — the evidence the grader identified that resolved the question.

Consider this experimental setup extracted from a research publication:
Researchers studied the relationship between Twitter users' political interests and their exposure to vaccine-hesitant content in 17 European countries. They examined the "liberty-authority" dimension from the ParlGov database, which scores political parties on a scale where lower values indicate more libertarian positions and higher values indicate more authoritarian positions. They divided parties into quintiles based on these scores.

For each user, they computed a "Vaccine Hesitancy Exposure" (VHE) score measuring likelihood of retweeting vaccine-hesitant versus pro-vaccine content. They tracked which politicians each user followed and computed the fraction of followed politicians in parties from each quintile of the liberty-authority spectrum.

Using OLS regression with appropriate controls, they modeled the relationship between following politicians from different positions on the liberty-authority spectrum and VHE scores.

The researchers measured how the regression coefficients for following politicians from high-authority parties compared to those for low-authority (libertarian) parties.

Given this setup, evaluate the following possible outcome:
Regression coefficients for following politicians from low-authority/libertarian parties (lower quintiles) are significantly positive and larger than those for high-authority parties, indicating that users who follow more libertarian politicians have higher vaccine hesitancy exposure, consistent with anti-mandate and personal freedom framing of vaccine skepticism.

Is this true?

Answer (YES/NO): NO